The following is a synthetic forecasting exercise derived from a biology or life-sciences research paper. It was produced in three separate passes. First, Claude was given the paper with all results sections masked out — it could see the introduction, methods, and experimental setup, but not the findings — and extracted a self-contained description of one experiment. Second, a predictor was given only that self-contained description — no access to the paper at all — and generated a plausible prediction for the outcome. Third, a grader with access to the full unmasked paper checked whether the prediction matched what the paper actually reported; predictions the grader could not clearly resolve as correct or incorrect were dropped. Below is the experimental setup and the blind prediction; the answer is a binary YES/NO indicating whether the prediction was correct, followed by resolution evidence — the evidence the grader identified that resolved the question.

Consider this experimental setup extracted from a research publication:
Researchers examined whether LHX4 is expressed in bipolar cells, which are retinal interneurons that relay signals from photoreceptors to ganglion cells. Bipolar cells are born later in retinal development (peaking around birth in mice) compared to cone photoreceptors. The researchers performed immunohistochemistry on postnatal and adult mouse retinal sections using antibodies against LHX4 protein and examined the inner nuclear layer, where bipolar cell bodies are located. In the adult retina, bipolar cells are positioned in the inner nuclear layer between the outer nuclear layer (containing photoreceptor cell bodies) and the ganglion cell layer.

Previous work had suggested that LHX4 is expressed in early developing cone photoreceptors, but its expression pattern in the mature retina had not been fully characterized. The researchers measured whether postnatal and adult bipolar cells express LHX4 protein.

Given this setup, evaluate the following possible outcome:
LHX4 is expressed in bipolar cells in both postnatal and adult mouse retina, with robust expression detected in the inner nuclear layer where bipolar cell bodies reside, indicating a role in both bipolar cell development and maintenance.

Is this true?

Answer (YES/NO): YES